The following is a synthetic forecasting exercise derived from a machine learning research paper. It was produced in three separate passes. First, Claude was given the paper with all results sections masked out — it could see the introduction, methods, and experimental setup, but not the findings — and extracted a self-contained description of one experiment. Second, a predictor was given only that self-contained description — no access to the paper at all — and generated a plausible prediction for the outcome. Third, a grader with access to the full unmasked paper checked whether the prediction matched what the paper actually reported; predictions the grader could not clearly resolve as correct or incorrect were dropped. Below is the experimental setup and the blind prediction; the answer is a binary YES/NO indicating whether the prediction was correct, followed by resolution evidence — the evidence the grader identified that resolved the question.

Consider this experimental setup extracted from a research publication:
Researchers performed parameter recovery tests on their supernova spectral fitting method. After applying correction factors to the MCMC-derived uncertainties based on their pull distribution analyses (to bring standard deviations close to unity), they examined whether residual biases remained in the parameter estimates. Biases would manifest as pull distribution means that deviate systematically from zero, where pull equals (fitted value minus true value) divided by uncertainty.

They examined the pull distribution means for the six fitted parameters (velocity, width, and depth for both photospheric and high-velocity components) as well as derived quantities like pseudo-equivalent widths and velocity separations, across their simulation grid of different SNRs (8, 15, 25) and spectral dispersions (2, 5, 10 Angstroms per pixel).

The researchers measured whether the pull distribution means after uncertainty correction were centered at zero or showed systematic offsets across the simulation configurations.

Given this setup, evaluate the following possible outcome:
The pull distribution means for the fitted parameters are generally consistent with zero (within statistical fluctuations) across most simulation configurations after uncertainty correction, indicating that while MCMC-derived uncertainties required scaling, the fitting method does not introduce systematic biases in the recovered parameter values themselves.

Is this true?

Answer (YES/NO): NO